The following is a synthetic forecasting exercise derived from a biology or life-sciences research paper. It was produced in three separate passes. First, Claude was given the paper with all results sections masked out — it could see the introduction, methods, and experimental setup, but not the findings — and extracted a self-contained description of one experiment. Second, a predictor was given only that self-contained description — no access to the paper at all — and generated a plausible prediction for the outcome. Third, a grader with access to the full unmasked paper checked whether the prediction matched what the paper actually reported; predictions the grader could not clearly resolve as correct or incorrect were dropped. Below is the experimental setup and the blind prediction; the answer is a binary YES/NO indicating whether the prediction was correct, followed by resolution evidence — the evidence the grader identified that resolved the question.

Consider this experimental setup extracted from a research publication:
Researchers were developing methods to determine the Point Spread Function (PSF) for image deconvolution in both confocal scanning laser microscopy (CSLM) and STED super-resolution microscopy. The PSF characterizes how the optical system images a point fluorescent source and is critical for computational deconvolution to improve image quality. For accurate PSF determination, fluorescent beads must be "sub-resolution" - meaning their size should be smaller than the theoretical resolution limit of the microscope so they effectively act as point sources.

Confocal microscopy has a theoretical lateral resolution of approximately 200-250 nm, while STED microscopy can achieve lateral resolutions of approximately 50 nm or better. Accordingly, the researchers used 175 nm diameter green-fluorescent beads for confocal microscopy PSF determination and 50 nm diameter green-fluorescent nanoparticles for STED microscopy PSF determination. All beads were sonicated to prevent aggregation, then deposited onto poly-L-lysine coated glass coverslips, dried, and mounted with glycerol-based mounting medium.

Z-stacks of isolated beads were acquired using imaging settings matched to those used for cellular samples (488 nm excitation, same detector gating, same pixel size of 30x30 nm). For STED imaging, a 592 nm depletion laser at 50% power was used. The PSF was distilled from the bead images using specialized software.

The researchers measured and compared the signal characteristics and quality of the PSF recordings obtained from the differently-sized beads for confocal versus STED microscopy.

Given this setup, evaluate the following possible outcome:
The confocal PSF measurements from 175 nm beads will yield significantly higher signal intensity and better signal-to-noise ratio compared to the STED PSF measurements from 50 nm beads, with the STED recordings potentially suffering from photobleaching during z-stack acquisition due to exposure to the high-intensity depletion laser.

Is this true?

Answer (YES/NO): YES